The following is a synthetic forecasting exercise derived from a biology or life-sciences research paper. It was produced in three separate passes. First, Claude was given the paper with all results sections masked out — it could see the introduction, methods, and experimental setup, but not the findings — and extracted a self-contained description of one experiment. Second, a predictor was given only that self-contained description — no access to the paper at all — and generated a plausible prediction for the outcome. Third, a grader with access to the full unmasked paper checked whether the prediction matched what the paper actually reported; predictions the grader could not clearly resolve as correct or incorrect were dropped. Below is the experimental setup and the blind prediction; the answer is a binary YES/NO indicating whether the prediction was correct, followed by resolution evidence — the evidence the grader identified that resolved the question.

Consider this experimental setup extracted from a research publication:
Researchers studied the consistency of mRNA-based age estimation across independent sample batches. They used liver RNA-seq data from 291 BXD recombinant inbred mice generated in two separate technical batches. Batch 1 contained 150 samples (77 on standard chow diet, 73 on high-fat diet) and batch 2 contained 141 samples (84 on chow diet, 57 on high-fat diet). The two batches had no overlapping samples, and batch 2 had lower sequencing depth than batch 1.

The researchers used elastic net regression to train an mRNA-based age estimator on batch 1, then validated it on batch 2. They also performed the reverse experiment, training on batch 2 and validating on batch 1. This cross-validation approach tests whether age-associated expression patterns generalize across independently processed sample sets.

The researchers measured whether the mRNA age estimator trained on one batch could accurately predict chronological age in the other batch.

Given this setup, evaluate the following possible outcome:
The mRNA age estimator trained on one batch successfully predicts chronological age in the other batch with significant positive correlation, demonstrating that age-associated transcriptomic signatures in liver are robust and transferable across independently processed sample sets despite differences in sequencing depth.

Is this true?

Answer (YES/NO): YES